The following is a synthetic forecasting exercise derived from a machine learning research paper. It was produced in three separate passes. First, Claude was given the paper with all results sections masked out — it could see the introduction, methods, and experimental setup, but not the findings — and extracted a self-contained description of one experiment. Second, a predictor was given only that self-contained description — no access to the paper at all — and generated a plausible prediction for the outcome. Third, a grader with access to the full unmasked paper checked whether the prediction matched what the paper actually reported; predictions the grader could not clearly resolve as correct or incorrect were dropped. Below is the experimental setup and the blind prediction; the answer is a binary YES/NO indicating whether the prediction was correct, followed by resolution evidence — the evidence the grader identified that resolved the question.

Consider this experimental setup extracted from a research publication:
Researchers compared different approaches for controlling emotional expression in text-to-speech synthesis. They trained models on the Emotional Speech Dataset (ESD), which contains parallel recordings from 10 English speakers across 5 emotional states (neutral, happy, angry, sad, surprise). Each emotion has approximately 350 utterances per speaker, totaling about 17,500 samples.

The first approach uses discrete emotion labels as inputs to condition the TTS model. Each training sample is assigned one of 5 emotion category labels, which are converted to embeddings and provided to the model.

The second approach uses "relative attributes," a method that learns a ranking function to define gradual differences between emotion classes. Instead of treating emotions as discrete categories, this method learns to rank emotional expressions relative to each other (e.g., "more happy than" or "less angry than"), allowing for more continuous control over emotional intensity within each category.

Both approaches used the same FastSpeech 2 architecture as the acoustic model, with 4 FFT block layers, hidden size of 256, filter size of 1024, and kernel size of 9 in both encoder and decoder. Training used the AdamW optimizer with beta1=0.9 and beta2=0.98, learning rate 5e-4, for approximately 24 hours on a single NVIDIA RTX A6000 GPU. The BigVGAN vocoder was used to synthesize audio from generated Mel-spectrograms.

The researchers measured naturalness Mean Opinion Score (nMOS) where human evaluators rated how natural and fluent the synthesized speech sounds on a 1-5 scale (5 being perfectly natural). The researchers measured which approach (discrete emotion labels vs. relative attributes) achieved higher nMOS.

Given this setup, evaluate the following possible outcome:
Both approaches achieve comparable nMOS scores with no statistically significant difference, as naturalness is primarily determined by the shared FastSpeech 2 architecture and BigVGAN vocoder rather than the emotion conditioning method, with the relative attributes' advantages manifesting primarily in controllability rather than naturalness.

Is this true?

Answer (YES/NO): NO